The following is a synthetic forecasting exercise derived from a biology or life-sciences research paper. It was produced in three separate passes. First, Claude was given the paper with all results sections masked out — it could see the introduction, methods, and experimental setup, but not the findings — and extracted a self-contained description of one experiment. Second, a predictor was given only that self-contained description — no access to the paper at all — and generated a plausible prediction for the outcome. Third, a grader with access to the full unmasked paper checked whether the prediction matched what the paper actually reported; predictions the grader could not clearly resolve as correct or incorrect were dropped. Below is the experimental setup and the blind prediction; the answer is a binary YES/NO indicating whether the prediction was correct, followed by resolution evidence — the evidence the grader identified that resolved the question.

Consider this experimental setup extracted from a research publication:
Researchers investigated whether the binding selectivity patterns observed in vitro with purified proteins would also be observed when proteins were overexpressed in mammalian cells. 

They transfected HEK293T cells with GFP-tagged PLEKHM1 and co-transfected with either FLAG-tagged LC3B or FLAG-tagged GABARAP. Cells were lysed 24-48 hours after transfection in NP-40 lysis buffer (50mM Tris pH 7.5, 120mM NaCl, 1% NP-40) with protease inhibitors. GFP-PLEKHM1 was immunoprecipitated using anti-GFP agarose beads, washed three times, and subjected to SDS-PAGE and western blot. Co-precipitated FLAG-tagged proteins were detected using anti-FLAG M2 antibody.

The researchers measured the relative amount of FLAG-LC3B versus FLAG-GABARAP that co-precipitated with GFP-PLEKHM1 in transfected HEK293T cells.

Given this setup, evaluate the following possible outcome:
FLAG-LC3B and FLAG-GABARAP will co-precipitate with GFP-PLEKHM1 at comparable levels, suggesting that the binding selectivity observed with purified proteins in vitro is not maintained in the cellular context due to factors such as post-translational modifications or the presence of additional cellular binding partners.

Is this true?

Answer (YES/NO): NO